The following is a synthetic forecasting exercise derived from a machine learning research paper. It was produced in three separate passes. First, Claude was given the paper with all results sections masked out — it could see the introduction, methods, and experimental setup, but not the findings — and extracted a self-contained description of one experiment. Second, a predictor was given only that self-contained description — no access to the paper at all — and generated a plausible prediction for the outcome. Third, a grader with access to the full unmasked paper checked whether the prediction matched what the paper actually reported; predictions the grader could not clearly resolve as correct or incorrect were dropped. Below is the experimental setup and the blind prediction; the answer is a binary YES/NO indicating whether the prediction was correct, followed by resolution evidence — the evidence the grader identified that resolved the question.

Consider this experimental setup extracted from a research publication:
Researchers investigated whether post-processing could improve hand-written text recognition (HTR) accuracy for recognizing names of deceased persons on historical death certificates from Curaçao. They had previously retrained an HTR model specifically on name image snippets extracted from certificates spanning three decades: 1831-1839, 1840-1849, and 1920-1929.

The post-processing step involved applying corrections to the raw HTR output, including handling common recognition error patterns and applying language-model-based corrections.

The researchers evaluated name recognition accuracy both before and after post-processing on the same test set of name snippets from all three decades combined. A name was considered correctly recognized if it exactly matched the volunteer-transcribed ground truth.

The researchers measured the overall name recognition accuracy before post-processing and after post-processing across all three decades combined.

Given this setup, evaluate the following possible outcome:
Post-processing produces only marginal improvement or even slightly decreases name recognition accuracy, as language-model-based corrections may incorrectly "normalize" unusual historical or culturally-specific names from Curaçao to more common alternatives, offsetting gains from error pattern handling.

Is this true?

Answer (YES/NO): YES